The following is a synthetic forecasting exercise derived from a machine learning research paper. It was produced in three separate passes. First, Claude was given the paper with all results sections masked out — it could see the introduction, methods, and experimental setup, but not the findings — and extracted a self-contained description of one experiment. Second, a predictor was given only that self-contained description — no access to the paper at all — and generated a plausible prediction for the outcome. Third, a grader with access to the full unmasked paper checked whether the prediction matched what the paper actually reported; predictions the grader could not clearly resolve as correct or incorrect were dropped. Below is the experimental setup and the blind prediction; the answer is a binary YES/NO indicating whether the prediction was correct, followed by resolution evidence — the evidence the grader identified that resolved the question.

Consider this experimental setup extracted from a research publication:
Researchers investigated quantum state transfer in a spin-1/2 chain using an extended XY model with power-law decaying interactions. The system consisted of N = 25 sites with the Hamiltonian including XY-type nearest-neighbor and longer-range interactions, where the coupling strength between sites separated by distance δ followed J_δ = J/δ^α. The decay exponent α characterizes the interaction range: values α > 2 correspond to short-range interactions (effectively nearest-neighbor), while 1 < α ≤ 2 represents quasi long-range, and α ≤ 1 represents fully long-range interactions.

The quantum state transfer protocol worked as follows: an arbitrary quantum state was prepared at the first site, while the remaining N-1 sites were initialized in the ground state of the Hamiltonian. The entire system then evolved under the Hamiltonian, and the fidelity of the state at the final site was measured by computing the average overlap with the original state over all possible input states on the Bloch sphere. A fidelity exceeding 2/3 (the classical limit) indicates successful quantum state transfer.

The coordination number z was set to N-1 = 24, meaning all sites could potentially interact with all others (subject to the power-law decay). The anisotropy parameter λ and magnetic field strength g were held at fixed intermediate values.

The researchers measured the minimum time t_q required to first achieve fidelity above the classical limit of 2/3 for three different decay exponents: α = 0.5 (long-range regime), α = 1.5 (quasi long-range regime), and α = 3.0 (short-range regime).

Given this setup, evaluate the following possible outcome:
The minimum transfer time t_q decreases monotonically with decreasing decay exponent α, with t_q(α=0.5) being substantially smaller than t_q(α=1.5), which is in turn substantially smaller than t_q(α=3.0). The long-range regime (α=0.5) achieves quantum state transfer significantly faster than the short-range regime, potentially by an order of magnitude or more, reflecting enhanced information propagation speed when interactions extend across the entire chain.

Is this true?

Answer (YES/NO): NO